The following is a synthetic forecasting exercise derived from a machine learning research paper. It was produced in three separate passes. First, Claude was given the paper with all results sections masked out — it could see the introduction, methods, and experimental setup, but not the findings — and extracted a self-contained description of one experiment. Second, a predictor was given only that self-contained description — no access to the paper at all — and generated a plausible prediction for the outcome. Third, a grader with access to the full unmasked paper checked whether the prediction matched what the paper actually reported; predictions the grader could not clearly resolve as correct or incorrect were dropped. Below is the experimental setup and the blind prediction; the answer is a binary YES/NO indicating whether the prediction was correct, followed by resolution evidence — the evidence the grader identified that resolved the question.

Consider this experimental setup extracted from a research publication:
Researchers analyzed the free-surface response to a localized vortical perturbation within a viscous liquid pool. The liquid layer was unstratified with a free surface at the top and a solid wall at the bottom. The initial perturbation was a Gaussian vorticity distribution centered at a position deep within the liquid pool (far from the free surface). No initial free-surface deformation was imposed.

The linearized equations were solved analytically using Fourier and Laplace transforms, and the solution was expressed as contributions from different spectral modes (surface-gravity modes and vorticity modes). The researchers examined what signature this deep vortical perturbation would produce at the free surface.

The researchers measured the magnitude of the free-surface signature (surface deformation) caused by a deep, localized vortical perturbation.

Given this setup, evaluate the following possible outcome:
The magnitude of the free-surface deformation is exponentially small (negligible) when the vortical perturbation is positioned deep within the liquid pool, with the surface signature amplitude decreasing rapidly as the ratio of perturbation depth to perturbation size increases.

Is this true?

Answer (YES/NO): YES